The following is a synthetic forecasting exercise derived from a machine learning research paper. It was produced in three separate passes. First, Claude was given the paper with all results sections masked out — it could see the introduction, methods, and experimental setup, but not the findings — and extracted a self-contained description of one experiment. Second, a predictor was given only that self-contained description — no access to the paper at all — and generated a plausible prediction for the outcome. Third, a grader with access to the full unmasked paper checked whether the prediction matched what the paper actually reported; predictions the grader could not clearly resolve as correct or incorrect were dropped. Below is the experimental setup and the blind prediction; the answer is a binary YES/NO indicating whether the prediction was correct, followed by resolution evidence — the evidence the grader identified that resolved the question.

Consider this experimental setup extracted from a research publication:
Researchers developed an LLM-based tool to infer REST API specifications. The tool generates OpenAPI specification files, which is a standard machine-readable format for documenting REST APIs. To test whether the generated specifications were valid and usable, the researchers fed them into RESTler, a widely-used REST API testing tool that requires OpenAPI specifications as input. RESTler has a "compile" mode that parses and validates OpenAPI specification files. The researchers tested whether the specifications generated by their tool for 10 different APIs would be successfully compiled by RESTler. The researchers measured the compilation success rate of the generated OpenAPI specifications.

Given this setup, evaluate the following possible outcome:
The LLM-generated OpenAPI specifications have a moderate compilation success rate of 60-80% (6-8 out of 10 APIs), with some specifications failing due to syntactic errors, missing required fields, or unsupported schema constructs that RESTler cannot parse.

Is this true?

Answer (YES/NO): NO